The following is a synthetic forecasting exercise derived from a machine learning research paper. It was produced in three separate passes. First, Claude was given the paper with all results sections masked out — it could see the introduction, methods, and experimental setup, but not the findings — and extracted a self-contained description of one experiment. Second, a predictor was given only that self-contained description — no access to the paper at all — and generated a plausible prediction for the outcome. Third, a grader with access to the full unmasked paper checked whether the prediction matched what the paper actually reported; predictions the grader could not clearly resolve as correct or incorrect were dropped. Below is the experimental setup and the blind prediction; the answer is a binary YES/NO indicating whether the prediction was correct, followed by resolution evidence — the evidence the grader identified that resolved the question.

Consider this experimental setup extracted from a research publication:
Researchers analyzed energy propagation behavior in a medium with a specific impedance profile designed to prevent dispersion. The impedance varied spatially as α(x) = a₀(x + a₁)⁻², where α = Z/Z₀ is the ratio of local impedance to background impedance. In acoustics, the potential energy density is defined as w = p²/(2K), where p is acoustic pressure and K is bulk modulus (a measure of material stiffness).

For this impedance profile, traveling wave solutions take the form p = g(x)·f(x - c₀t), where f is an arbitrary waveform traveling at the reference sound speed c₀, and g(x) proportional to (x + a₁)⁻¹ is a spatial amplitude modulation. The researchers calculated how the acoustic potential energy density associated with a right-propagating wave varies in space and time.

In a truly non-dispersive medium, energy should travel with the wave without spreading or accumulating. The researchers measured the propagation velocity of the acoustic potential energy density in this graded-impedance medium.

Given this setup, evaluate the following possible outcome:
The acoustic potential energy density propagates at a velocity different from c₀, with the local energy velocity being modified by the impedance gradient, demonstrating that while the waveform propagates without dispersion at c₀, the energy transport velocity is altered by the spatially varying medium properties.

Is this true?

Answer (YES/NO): NO